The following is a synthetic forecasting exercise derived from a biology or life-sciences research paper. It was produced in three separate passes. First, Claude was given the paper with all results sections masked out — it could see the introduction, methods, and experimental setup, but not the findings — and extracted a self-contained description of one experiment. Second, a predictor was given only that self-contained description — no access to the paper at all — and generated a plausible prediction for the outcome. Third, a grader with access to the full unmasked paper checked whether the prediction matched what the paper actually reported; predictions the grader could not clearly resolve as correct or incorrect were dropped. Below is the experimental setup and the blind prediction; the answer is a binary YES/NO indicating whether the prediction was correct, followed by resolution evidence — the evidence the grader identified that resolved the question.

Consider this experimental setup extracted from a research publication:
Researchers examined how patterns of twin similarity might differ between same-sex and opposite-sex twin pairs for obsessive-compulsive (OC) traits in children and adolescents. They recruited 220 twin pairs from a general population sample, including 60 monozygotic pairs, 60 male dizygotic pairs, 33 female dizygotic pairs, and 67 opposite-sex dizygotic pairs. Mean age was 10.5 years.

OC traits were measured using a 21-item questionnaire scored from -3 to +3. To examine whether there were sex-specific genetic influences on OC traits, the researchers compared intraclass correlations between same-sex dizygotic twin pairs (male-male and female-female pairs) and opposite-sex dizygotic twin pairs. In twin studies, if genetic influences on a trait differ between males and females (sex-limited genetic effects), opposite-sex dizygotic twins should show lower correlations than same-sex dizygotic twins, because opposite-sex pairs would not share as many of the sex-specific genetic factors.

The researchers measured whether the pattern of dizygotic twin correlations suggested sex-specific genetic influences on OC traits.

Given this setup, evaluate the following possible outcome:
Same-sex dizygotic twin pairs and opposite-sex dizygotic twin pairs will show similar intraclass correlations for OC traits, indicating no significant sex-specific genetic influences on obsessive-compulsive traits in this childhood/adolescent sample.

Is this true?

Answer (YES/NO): YES